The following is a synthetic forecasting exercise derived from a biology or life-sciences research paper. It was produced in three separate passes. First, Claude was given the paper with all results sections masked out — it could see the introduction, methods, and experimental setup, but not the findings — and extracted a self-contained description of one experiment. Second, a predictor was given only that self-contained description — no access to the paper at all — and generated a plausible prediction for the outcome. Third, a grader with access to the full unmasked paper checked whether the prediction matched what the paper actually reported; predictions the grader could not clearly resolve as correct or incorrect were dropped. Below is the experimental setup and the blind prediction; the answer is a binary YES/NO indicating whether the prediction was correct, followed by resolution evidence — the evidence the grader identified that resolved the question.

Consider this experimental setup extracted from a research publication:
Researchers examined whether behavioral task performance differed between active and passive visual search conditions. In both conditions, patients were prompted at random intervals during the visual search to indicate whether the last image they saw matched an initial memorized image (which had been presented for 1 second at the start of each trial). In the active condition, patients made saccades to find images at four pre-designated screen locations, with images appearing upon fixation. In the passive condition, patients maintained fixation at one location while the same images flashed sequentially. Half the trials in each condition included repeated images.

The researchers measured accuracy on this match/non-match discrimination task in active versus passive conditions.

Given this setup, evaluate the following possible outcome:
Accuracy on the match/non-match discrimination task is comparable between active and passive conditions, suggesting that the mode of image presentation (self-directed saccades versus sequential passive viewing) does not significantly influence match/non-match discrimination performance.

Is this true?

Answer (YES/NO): YES